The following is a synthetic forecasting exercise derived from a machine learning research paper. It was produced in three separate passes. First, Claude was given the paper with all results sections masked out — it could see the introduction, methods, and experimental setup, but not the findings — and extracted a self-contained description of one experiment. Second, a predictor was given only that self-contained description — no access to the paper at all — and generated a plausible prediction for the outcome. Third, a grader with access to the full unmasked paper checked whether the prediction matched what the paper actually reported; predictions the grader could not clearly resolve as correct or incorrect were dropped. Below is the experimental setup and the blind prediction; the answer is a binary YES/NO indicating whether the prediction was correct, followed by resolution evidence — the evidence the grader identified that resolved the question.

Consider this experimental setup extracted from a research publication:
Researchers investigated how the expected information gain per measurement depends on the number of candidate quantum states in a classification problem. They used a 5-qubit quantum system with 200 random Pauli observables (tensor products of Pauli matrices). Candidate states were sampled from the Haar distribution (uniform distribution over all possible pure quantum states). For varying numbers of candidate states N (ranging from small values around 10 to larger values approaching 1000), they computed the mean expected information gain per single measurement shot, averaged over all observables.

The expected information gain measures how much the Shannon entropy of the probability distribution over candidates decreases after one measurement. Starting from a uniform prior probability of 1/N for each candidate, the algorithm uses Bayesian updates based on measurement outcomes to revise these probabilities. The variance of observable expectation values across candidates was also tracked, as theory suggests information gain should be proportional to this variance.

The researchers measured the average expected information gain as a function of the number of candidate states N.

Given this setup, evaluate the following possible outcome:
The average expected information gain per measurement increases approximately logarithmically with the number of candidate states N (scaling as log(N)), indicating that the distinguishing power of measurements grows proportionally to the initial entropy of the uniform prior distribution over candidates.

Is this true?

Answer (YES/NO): NO